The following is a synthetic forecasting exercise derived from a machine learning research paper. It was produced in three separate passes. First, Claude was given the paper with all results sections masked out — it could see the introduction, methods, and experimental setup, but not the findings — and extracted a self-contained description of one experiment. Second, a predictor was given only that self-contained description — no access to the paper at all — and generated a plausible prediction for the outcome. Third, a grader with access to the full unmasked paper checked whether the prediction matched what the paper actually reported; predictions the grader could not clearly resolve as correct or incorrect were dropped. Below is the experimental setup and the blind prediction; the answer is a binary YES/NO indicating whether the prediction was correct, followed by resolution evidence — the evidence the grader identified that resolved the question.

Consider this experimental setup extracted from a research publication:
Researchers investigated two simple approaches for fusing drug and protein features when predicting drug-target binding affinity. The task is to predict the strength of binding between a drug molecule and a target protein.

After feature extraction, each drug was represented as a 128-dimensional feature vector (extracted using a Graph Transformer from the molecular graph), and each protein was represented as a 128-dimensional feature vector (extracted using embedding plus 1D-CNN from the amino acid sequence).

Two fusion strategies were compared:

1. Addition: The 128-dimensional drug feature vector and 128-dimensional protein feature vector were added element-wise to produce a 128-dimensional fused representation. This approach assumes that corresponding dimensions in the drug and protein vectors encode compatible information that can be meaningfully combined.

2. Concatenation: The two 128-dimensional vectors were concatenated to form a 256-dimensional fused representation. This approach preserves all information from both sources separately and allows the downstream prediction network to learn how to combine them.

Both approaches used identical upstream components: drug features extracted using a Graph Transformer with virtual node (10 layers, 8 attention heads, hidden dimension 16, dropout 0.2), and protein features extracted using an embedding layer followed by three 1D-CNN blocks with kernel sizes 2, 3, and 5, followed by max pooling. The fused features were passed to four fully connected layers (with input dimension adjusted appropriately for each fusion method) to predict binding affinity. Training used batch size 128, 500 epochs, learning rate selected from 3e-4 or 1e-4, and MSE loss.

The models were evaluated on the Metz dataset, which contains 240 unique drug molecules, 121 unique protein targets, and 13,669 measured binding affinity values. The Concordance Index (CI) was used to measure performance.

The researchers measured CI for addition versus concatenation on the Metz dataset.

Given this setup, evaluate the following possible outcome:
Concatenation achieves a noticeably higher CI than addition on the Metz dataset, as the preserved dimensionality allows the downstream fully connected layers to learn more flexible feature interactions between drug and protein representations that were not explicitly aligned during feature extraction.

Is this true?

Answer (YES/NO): NO